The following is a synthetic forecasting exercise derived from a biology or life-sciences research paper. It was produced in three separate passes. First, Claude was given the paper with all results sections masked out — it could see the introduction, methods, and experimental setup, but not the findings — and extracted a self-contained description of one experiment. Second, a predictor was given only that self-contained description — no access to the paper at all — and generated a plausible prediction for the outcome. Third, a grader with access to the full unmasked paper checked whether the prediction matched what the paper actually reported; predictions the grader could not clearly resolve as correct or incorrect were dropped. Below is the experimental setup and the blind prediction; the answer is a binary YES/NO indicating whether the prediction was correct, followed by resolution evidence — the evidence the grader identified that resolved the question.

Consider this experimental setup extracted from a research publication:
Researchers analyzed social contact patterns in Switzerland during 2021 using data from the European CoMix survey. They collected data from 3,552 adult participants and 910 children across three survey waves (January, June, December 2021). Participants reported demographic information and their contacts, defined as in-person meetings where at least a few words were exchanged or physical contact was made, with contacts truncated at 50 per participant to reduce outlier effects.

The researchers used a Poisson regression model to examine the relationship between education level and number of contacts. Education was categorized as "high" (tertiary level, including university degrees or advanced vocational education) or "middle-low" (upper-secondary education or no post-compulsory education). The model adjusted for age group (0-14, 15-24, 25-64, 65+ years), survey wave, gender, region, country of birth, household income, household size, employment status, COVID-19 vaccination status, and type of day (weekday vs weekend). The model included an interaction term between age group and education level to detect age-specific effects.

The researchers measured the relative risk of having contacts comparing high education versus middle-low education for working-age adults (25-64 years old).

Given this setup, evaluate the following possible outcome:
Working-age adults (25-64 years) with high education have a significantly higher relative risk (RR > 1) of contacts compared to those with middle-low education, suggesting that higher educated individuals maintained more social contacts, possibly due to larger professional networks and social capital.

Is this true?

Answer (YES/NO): NO